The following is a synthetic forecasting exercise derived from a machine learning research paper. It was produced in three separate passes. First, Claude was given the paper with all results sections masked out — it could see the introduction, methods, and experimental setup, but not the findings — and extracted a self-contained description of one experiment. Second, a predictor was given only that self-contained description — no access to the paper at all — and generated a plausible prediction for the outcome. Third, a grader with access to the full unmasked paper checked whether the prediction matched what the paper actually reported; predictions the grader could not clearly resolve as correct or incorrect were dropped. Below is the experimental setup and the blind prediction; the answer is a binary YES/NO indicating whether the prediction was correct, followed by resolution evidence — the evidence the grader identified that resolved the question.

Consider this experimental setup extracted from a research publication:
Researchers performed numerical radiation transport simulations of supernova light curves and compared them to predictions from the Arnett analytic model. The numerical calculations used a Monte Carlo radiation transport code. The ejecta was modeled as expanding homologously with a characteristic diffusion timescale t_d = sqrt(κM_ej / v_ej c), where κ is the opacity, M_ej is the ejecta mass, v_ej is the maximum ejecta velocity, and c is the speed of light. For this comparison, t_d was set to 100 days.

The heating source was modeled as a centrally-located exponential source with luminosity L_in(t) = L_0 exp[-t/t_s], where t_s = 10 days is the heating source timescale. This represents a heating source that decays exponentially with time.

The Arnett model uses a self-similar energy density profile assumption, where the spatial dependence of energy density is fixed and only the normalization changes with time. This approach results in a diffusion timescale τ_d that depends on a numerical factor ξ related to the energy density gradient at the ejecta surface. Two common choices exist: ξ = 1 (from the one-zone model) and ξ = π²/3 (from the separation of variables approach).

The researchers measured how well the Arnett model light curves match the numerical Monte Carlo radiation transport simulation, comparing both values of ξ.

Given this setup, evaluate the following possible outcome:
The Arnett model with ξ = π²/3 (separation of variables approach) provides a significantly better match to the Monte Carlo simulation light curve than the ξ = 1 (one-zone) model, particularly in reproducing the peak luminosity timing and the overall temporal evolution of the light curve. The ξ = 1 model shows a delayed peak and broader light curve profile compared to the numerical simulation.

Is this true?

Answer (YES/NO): NO